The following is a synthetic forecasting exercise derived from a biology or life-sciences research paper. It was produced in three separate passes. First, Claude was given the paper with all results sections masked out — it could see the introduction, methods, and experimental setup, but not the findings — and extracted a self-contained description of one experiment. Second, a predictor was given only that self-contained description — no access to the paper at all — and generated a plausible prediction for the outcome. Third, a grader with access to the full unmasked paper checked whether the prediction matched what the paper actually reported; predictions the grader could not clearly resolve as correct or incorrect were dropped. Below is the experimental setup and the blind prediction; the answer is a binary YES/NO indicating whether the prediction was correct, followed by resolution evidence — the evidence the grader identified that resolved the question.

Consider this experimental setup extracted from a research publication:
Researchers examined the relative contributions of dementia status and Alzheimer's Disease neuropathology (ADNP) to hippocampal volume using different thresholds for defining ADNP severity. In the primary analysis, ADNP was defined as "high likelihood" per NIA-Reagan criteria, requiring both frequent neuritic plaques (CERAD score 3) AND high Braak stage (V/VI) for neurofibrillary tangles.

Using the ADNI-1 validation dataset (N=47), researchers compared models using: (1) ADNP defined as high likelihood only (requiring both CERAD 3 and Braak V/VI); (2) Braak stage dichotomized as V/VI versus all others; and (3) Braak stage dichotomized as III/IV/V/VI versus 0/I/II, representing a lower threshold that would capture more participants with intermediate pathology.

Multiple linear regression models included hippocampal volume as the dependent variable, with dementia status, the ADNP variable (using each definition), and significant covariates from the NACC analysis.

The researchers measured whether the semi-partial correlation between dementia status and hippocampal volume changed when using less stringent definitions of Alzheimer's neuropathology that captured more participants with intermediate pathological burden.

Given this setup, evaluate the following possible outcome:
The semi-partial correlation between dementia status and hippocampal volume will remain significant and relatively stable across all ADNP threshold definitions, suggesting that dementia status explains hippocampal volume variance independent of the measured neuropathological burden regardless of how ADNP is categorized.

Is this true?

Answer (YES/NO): YES